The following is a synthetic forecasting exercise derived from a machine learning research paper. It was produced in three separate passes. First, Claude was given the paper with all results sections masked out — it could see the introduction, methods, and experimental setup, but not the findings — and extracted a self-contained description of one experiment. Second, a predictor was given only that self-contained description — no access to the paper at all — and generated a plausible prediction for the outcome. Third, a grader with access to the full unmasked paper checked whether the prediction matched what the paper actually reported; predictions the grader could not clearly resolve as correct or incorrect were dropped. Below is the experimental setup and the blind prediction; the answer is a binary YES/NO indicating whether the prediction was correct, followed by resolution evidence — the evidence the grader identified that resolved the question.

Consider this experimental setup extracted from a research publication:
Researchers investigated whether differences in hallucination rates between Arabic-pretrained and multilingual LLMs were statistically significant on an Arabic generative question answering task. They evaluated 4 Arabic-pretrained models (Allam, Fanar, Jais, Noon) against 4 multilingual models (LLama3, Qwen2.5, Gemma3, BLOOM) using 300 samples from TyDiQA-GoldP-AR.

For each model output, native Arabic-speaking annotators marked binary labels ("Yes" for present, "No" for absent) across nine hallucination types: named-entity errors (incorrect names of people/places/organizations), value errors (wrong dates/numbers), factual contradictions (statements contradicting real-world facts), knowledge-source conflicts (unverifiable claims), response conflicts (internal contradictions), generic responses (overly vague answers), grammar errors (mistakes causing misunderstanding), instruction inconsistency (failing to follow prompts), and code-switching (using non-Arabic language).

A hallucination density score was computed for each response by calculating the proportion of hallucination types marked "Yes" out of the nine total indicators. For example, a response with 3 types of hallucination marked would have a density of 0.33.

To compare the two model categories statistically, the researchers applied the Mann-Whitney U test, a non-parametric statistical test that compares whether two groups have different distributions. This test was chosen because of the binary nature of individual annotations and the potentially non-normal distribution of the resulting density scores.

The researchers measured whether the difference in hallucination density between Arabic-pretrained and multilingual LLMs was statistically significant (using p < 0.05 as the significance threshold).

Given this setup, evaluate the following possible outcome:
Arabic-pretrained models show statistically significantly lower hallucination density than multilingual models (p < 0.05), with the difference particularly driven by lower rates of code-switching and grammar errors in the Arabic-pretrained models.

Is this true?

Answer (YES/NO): NO